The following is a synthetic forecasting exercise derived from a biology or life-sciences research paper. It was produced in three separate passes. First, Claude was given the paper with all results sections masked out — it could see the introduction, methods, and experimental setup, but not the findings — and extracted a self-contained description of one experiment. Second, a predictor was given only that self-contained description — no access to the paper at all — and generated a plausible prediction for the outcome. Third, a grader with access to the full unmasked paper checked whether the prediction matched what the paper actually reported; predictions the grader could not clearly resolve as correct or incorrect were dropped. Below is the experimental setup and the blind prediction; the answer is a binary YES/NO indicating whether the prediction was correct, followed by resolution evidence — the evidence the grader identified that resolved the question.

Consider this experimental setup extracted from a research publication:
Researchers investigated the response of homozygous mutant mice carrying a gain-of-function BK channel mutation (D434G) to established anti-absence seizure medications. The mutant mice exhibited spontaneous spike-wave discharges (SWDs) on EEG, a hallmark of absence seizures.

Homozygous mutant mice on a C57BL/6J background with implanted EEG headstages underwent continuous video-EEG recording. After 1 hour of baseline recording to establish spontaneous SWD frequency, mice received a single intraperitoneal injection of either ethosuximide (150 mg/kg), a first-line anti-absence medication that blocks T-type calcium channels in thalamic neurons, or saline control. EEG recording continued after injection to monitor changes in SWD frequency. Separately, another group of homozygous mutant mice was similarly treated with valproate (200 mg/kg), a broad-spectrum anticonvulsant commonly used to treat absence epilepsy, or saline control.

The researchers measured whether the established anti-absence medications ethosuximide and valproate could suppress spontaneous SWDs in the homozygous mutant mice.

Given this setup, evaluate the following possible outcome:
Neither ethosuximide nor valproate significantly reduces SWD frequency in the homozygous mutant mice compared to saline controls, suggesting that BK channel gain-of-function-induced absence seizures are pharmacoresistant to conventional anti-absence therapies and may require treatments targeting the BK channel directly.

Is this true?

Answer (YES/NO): NO